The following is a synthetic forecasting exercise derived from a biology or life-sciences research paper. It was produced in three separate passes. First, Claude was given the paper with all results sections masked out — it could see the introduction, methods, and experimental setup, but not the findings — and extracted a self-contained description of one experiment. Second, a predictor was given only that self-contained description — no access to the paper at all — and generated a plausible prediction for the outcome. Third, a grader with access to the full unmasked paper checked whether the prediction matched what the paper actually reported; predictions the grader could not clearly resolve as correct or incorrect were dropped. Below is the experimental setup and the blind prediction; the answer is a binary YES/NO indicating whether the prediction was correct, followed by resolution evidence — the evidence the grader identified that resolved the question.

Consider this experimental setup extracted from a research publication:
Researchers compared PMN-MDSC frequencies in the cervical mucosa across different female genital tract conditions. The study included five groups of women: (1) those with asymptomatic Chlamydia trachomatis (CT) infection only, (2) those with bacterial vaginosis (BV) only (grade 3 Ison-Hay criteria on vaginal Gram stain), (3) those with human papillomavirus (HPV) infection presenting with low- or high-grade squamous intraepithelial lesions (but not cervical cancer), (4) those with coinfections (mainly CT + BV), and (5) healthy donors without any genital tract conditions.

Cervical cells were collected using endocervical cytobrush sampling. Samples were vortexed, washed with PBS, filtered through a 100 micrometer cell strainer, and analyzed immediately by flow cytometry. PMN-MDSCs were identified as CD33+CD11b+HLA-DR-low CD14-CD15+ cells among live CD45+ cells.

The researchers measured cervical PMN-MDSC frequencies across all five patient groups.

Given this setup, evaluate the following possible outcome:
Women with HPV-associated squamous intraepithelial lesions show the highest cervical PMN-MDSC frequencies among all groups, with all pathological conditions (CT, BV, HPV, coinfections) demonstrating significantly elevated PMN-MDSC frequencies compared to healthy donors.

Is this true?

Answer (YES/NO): NO